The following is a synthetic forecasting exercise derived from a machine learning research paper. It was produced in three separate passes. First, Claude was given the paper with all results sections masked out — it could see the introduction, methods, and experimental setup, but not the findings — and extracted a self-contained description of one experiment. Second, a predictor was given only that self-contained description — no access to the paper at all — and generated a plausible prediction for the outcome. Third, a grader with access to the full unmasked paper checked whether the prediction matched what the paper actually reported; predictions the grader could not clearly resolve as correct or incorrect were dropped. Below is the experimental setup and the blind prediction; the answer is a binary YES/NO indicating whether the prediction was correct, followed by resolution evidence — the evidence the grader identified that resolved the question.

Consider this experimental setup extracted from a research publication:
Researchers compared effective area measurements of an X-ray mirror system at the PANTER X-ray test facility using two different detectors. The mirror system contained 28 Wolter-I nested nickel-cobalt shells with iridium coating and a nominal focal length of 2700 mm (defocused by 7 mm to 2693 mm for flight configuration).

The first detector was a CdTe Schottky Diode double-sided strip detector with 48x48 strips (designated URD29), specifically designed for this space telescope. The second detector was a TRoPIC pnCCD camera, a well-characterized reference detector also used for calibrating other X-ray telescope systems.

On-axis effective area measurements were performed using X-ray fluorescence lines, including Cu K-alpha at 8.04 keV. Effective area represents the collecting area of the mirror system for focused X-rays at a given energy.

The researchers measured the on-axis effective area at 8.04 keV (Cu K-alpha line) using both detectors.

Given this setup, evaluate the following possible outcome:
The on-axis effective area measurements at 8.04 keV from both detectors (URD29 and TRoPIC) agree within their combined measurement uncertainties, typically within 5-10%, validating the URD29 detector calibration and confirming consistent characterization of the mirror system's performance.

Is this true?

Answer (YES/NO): YES